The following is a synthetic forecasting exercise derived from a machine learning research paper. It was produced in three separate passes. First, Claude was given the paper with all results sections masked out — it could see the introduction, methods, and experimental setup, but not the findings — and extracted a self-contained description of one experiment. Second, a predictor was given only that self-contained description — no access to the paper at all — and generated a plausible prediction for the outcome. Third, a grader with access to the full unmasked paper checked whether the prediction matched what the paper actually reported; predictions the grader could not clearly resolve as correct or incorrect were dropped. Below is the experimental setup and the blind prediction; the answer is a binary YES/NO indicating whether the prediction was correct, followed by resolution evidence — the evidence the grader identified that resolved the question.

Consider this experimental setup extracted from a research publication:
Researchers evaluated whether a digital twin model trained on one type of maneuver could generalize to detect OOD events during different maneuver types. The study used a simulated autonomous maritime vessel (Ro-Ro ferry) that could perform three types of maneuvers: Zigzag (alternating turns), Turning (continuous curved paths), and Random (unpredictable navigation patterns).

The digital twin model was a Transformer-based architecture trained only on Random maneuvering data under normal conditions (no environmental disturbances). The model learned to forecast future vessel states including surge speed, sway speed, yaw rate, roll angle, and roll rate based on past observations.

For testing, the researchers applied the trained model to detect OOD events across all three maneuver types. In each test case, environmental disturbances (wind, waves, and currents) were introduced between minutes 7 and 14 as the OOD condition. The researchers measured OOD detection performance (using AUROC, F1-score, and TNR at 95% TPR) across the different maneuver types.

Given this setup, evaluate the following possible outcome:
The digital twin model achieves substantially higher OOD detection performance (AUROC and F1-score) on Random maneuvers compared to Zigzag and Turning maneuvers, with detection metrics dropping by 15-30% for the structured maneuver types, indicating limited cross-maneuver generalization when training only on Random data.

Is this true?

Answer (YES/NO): NO